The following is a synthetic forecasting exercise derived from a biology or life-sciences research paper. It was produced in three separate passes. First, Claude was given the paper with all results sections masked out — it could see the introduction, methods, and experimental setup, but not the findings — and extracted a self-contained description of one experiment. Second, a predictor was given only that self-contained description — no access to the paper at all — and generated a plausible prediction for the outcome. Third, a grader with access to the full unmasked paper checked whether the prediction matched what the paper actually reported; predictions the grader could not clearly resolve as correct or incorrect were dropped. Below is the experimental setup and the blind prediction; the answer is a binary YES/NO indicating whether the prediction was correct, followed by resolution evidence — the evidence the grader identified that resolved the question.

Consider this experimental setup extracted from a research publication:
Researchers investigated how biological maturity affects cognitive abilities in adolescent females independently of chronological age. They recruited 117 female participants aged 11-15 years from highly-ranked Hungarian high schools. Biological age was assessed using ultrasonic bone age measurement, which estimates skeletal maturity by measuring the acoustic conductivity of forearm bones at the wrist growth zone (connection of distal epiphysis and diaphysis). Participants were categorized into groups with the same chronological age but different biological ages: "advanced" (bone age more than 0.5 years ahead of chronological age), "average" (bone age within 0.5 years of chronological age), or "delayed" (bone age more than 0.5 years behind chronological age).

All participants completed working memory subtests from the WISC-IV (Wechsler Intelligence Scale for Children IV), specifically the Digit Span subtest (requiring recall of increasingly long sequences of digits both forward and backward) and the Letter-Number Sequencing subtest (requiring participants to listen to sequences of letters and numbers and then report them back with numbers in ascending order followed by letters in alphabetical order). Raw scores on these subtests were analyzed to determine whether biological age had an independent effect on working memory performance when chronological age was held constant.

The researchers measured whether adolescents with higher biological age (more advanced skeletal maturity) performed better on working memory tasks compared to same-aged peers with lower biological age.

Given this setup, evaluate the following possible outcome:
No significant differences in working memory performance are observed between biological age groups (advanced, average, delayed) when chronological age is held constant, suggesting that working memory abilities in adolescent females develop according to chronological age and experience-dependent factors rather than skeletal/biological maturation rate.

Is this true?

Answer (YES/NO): NO